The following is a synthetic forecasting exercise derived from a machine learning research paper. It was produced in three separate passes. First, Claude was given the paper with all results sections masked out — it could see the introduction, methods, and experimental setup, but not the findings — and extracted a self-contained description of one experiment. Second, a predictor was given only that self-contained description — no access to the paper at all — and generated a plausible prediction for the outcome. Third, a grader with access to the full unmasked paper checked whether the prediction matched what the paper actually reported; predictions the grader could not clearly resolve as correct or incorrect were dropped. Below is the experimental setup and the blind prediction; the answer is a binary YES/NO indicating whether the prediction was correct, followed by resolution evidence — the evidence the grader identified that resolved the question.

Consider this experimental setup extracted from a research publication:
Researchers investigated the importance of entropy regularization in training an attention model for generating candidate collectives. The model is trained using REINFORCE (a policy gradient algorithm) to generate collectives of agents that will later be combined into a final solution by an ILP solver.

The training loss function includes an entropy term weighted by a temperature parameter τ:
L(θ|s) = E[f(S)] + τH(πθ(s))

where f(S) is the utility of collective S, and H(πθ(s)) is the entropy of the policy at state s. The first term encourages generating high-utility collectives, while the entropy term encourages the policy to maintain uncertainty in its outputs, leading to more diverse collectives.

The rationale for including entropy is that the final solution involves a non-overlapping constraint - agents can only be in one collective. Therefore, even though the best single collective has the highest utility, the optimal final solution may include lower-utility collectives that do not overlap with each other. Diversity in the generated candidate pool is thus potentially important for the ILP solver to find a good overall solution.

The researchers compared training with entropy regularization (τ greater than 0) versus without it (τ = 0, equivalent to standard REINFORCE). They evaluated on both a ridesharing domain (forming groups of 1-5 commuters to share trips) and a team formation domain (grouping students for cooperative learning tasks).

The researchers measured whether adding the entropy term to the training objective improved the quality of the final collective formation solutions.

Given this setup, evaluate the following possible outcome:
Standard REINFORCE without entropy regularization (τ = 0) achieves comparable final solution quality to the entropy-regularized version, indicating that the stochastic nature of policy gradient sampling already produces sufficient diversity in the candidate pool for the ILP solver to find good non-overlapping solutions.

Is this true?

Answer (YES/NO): NO